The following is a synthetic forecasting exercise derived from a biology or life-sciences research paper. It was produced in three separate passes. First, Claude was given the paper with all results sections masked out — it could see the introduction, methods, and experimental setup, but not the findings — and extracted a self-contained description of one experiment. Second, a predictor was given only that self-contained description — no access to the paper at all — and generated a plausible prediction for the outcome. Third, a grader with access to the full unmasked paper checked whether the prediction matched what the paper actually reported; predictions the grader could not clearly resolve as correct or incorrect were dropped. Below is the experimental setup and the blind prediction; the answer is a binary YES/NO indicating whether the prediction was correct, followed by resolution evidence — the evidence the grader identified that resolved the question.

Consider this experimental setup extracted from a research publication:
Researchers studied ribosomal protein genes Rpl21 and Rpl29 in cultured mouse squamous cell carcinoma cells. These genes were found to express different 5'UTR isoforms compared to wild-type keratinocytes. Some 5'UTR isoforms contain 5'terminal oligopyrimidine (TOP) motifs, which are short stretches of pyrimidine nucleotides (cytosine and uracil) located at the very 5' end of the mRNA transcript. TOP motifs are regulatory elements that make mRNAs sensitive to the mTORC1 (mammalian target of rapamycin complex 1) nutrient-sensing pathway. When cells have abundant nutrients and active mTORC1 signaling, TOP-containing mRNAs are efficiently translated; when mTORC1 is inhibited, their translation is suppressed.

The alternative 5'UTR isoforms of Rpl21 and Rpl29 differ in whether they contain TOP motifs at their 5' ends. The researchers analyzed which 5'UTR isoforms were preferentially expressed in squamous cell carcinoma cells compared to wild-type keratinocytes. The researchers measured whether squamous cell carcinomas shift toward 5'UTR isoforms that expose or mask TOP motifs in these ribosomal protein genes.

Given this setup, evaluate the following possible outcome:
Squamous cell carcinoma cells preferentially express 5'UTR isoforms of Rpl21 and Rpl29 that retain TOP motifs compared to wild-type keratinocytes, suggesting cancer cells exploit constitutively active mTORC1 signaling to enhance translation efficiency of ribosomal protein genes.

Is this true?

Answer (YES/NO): YES